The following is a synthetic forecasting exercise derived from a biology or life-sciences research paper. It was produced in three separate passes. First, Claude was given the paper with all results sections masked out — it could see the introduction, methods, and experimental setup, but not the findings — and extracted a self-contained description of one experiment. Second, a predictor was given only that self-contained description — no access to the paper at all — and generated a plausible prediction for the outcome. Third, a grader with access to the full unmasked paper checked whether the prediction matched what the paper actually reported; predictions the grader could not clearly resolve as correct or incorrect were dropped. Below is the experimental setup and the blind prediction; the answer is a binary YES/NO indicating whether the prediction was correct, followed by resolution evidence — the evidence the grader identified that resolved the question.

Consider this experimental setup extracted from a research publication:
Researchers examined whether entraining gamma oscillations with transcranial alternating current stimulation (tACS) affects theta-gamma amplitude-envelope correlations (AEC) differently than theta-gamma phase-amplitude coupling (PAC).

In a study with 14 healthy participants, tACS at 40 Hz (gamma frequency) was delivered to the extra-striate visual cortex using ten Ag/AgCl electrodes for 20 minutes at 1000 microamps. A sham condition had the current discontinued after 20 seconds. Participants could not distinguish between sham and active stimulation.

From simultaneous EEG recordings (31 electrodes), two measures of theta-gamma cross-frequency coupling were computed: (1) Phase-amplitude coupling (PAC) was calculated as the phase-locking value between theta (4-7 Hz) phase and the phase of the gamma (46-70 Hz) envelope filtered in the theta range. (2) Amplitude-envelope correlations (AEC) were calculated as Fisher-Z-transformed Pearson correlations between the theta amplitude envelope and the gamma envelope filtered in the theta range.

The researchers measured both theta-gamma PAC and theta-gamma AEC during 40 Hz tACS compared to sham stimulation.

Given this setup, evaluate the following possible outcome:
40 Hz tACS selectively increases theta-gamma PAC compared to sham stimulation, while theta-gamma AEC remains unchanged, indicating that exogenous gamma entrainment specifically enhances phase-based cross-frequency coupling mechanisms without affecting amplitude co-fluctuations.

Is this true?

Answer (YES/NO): NO